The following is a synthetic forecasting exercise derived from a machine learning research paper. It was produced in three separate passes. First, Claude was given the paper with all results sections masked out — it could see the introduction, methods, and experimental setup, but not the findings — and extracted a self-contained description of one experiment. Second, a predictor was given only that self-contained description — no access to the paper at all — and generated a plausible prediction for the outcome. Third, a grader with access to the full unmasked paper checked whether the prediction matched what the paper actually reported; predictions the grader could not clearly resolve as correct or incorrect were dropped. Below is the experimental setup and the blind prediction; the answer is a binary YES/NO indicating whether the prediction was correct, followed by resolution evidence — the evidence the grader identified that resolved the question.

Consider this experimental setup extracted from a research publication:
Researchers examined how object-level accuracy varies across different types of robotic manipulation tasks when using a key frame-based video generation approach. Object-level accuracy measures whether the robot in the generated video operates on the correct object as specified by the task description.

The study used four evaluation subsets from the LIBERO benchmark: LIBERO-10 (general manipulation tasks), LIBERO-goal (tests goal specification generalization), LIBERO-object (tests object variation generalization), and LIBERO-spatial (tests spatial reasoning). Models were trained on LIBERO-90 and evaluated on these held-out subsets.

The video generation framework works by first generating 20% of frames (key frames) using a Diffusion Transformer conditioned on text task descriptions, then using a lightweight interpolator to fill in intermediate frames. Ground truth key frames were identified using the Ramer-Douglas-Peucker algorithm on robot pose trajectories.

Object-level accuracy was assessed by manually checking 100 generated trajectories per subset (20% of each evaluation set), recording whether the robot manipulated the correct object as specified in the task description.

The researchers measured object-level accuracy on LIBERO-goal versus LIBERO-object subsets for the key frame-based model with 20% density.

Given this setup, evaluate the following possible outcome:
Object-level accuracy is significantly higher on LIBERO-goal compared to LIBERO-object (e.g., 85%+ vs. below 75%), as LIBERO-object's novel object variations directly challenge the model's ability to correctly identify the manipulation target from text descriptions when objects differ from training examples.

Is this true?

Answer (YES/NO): YES